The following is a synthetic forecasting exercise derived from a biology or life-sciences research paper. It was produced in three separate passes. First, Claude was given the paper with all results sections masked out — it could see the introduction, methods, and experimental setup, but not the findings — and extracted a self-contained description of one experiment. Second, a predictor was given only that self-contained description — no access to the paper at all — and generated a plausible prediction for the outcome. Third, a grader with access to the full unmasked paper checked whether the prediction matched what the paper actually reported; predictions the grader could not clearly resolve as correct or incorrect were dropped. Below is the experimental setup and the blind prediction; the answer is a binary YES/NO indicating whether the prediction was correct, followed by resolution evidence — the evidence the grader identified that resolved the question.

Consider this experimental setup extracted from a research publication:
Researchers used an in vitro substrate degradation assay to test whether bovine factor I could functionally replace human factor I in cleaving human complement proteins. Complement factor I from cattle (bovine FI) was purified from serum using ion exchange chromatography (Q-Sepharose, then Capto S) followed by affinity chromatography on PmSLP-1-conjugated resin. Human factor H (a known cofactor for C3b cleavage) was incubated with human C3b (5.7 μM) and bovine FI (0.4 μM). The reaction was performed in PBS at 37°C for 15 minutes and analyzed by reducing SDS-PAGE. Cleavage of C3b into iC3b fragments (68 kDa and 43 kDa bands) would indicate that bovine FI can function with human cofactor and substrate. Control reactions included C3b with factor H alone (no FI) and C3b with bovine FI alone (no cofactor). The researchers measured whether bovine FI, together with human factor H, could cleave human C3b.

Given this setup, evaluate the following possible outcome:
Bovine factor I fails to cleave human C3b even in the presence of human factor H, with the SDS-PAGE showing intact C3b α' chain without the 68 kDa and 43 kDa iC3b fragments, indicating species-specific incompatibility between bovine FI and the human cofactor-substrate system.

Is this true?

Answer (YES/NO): NO